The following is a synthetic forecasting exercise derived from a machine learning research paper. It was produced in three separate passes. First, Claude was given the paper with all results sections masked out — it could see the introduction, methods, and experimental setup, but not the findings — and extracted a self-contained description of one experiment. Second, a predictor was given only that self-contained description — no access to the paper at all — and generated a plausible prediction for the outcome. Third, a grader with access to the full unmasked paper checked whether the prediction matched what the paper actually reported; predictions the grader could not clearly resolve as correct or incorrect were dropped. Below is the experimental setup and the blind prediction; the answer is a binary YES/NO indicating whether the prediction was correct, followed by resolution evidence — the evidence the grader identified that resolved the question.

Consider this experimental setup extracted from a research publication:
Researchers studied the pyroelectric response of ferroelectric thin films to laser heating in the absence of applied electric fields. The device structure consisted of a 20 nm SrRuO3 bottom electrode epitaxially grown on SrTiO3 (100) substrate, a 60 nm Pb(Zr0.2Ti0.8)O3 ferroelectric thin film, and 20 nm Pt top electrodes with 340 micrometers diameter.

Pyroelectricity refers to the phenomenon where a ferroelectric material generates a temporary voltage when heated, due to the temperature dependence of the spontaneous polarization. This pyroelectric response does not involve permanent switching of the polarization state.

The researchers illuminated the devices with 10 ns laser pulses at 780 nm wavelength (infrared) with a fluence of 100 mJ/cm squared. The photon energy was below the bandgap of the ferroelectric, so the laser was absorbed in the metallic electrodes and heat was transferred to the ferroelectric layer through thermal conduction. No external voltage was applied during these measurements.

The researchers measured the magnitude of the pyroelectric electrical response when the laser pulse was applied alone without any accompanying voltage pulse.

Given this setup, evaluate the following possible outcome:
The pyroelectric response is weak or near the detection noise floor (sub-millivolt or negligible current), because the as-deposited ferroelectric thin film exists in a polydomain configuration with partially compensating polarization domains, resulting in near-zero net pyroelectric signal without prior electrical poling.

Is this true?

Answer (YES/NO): YES